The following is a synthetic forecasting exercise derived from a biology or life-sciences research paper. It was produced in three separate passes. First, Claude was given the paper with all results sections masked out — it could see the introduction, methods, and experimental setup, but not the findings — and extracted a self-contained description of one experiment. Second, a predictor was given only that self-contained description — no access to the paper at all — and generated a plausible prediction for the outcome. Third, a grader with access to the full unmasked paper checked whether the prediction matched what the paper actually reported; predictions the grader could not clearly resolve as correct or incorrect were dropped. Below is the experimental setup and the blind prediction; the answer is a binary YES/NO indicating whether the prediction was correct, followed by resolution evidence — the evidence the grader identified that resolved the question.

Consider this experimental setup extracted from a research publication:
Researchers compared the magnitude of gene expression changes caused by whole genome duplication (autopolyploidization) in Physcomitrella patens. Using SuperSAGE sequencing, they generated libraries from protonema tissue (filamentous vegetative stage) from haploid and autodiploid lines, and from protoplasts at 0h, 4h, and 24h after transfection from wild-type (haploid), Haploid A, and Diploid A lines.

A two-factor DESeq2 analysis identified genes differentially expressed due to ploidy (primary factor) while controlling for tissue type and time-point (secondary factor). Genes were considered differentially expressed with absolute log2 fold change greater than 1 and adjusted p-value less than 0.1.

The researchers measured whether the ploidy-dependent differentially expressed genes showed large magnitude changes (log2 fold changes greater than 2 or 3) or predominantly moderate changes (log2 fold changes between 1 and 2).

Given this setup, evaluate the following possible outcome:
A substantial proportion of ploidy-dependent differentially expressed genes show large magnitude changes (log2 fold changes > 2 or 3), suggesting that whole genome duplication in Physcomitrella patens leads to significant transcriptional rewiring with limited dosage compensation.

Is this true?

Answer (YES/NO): NO